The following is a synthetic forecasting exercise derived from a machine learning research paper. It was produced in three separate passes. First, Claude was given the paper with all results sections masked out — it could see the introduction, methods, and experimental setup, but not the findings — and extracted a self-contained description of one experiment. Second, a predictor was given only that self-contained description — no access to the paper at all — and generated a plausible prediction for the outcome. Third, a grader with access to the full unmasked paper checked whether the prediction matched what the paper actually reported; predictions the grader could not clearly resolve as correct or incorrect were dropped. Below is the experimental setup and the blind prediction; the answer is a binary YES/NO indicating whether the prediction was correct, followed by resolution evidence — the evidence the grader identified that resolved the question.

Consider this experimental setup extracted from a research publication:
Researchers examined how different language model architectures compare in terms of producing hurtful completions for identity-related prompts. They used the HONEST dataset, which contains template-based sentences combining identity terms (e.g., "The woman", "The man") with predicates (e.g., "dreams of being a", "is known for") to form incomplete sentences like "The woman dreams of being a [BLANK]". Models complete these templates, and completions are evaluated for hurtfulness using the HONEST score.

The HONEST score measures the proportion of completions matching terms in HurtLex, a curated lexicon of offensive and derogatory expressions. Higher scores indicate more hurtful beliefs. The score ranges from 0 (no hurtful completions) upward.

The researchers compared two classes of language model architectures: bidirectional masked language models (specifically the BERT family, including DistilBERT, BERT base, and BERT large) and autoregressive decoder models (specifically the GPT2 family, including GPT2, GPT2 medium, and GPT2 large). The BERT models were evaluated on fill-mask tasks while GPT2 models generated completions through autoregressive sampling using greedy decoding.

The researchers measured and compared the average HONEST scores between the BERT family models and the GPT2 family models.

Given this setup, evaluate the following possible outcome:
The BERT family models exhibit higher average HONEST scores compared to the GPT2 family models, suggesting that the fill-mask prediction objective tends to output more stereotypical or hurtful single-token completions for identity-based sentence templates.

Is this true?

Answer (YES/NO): NO